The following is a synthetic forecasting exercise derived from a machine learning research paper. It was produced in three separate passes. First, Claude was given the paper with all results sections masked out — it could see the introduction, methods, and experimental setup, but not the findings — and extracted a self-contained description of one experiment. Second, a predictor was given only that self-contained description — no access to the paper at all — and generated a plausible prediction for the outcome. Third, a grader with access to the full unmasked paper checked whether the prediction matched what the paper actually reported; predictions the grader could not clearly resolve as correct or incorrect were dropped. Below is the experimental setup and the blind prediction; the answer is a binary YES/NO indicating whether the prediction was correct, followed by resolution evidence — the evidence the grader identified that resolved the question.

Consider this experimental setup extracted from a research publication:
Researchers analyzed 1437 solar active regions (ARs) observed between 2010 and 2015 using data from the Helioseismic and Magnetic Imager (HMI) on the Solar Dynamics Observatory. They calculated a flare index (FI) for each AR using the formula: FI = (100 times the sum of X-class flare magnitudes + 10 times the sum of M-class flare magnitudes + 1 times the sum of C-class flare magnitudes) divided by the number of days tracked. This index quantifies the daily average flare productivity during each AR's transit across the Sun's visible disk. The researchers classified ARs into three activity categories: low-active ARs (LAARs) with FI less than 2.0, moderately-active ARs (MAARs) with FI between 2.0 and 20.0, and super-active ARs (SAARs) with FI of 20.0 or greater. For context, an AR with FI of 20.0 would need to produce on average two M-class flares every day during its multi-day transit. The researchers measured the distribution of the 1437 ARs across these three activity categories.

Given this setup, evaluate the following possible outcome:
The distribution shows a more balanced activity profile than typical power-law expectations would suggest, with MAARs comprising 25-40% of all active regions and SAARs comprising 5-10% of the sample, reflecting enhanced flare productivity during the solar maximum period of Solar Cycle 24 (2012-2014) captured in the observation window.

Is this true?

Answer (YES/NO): NO